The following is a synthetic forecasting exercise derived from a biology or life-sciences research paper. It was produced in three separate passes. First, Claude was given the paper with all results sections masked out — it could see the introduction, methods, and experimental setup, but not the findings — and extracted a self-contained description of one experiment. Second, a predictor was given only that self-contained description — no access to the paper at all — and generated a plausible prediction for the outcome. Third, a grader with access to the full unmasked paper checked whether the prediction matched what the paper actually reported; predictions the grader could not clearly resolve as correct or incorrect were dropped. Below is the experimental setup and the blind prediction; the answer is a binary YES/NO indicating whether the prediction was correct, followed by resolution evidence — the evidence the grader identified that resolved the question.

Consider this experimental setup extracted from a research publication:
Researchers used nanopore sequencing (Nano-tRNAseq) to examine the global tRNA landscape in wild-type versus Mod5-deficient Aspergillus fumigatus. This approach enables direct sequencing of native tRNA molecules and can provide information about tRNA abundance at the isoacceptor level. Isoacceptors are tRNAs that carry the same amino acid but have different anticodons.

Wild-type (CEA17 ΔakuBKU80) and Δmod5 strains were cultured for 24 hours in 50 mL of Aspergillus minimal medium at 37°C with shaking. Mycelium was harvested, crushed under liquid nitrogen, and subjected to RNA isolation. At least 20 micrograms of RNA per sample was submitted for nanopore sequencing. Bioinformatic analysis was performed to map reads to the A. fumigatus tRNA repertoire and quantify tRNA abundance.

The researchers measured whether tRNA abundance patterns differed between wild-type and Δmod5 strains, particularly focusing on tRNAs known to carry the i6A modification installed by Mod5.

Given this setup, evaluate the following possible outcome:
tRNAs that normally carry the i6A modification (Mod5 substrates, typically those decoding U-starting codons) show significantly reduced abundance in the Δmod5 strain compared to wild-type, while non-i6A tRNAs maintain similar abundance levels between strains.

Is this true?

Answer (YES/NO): NO